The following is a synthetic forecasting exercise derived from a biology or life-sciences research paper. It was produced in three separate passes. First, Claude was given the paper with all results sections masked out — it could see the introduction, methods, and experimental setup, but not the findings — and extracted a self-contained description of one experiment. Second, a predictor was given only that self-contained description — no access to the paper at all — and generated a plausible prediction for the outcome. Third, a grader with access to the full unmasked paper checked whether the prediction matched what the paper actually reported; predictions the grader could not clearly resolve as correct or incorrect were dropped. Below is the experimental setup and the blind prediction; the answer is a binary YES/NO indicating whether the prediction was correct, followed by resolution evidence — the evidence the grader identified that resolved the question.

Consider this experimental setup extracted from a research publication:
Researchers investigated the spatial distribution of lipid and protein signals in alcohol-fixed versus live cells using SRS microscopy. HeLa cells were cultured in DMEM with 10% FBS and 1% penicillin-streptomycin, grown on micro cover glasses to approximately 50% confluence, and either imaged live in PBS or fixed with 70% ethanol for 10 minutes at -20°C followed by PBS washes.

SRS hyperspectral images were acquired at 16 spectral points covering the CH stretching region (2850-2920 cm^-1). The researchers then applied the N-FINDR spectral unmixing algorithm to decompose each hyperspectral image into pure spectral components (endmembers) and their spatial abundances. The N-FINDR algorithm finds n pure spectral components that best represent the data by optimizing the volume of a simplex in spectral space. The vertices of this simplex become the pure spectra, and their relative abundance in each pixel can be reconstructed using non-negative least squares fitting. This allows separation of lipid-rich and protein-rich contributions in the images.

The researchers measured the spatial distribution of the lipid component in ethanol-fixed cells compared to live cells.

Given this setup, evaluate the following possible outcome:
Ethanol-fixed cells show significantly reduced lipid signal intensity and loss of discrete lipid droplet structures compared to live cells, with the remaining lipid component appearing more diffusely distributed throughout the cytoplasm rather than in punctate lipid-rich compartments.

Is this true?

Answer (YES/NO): NO